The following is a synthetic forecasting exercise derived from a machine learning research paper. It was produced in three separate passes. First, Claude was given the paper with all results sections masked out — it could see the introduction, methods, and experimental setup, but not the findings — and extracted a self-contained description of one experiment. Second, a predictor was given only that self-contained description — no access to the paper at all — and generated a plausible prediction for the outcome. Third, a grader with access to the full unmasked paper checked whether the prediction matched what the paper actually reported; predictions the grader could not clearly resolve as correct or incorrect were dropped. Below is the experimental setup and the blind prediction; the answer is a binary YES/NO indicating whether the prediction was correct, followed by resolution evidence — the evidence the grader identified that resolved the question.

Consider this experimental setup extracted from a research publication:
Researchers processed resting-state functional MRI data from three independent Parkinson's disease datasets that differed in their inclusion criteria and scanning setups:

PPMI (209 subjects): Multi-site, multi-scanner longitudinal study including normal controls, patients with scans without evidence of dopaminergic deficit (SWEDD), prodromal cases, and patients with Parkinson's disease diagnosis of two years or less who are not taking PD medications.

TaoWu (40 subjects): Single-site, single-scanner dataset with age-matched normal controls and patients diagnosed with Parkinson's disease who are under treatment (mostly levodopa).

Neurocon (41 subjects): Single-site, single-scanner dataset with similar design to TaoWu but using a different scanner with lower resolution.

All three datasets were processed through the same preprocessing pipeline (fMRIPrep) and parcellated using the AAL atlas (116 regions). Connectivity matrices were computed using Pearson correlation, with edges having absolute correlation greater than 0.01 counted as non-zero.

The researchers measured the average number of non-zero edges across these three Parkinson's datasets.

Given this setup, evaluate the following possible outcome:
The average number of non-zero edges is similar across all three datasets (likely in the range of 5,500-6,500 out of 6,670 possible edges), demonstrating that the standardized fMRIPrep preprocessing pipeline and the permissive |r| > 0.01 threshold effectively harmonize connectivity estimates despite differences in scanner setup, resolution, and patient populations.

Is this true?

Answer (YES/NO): NO